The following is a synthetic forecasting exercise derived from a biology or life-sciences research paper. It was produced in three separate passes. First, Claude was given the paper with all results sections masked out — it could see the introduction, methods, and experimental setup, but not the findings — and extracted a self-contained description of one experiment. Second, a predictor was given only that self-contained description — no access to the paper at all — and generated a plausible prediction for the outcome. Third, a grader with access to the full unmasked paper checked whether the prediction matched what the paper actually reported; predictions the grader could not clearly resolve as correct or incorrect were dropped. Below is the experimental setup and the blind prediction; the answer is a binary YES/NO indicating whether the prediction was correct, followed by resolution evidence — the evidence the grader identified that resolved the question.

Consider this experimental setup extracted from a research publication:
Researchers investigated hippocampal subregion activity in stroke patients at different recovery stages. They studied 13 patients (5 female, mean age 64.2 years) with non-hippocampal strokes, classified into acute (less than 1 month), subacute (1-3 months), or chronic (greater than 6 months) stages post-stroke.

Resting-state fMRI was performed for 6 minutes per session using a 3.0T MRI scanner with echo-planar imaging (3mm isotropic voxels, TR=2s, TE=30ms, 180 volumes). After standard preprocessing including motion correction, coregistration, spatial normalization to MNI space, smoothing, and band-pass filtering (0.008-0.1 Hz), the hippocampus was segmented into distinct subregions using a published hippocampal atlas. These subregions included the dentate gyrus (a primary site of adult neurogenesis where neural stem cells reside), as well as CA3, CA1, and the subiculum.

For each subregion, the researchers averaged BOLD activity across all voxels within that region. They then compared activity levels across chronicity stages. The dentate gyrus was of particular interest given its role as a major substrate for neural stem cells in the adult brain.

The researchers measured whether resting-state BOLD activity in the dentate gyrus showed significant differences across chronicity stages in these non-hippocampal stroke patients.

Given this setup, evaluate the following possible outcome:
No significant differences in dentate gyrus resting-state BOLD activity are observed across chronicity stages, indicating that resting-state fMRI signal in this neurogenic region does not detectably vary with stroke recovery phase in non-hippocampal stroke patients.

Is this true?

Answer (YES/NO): YES